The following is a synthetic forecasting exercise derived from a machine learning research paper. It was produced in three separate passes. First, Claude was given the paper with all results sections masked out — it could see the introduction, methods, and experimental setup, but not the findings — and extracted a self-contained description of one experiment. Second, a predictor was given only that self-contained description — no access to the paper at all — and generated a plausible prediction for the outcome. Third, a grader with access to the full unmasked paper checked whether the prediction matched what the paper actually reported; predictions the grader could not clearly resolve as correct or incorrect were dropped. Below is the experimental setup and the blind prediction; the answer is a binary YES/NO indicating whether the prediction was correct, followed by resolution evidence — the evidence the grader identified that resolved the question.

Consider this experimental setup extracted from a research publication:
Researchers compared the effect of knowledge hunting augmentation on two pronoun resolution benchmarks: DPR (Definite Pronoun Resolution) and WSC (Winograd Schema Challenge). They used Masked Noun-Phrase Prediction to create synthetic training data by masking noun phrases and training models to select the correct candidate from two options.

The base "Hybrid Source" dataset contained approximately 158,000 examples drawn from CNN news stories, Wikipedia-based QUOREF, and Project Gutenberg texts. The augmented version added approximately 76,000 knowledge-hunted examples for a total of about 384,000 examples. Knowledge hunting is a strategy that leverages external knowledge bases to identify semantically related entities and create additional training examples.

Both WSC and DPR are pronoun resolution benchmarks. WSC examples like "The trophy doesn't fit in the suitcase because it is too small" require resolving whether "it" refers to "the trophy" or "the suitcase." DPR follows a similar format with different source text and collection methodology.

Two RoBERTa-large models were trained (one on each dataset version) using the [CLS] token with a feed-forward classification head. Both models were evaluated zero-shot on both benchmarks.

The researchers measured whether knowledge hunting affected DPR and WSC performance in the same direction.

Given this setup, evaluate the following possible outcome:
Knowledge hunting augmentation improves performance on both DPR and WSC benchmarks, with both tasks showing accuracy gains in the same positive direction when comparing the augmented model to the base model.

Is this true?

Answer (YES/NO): NO